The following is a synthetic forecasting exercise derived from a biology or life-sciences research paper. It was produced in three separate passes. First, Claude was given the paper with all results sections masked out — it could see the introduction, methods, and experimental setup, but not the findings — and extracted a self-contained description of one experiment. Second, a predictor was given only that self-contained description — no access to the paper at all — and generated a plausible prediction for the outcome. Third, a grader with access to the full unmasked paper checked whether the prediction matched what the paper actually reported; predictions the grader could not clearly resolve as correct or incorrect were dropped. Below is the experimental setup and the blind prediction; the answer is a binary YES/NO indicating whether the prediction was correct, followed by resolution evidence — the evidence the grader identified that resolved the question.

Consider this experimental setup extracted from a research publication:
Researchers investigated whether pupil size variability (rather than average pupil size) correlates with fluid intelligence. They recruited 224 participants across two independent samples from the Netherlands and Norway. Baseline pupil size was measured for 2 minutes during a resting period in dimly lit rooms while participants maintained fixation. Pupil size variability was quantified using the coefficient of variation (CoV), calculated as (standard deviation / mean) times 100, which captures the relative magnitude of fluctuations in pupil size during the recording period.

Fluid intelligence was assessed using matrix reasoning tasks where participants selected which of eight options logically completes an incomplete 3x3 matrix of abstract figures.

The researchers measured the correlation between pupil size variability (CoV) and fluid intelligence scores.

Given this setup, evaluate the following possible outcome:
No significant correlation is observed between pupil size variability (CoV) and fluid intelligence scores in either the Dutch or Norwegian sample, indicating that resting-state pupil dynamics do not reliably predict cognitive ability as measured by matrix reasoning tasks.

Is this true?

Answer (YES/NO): YES